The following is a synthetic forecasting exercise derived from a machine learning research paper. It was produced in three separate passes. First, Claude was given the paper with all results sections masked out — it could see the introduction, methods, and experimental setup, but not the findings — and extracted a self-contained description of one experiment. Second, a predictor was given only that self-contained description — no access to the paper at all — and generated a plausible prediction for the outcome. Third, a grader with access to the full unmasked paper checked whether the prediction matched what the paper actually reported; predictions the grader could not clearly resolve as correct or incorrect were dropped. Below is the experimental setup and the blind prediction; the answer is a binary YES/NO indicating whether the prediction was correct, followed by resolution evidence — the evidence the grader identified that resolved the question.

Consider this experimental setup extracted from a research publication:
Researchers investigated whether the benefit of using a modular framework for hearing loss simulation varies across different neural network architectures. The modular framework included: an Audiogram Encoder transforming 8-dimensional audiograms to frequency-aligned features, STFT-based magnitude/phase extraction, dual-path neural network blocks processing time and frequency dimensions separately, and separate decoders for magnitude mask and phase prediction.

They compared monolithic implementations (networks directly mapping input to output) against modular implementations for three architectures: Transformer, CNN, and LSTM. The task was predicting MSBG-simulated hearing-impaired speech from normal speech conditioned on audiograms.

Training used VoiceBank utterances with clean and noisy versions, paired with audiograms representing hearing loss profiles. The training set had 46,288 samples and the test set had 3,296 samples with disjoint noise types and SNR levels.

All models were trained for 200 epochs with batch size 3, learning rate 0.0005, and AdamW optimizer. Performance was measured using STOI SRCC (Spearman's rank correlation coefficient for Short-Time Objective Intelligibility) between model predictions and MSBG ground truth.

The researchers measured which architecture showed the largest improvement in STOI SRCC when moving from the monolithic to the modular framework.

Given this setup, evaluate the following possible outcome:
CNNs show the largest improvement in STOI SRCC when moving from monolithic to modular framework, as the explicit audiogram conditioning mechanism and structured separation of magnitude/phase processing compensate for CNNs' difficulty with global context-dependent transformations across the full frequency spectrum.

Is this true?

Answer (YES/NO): NO